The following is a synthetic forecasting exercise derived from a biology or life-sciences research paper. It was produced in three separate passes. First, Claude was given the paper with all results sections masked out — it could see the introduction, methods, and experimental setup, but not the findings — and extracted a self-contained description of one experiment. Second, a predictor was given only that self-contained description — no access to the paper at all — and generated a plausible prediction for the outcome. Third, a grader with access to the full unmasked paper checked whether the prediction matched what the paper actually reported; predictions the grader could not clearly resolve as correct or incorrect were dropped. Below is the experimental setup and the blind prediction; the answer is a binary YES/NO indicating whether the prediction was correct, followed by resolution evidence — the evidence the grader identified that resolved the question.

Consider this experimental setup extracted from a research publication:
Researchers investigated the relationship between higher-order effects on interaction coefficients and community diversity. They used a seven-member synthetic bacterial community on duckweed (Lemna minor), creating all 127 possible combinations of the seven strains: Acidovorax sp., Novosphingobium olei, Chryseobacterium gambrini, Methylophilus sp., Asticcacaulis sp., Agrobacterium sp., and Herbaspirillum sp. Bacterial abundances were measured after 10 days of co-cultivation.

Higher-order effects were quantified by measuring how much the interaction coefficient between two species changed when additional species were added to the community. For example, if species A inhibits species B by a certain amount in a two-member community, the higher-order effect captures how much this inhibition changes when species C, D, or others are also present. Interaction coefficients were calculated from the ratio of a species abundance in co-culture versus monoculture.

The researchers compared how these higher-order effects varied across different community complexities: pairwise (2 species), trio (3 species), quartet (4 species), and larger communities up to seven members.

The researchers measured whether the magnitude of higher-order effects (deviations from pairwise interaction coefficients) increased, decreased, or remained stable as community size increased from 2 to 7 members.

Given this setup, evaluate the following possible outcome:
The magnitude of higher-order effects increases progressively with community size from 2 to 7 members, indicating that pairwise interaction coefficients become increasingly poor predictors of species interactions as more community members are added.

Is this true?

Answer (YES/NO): NO